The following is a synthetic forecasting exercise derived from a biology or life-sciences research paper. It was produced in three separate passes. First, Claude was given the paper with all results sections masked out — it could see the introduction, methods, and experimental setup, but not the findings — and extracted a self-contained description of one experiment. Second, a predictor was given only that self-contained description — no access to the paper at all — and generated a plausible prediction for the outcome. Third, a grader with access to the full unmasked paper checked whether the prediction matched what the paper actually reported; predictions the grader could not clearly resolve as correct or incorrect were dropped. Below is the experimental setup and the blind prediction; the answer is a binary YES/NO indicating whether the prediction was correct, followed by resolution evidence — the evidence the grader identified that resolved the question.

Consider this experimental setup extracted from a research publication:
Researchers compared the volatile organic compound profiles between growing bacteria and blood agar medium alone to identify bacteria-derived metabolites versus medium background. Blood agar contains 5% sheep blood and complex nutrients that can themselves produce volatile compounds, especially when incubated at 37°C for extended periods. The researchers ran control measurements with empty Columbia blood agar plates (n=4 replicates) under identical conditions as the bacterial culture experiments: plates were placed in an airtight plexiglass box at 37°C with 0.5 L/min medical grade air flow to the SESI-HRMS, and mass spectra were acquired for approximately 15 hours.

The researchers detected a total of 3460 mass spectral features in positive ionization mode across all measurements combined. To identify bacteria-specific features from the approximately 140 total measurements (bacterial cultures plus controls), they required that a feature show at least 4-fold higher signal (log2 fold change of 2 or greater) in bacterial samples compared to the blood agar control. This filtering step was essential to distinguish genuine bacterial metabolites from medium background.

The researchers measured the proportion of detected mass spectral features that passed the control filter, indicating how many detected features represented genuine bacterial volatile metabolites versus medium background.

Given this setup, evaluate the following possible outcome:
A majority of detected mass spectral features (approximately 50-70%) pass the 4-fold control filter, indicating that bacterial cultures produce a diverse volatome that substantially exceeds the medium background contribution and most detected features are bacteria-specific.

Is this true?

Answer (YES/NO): NO